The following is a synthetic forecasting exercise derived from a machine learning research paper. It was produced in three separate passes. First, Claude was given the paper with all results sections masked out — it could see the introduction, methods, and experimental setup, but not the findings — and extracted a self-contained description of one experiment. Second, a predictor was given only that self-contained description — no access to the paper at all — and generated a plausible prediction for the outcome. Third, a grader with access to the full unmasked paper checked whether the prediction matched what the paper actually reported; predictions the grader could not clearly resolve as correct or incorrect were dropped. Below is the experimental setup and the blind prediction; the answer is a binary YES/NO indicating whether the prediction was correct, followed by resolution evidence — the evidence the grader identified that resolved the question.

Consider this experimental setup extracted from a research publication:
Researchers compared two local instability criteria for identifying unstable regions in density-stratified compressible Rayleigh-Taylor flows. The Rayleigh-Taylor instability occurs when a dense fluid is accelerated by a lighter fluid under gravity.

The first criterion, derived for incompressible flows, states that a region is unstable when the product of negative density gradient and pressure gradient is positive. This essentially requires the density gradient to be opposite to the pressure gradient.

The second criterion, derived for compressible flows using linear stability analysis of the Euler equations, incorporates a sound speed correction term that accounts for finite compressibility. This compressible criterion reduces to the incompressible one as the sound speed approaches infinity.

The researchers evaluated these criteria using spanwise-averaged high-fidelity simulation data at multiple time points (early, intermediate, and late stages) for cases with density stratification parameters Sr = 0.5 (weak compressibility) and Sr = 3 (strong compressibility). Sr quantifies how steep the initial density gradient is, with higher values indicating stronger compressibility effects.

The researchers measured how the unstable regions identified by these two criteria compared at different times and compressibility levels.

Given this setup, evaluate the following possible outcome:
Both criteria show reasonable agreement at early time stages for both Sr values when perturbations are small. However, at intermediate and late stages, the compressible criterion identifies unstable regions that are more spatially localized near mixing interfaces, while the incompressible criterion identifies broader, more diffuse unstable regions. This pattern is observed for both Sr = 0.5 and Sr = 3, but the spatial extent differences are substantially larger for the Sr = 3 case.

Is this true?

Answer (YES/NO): NO